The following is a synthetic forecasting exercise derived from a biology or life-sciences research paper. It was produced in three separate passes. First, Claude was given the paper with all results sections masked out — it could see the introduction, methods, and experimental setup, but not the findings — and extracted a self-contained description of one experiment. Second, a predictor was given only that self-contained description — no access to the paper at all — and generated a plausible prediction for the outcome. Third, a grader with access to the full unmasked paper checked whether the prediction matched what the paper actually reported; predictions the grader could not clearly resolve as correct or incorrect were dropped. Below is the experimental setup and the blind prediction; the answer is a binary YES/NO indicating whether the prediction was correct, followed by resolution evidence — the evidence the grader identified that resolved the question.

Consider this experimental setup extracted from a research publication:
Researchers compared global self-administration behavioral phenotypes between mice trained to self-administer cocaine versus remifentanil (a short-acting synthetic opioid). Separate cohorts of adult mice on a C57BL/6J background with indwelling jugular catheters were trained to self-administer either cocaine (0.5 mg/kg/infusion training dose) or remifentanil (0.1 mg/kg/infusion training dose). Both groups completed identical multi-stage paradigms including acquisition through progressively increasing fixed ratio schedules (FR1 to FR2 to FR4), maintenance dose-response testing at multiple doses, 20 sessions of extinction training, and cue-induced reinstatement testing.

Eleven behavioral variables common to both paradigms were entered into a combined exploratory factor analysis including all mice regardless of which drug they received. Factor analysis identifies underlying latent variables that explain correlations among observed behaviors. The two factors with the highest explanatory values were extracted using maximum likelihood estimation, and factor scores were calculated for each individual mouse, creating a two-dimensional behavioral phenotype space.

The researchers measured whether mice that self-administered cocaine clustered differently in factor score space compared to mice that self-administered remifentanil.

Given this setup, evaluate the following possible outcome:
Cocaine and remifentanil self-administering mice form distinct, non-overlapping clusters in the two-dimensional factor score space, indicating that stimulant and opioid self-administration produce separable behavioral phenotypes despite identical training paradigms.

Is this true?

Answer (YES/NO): NO